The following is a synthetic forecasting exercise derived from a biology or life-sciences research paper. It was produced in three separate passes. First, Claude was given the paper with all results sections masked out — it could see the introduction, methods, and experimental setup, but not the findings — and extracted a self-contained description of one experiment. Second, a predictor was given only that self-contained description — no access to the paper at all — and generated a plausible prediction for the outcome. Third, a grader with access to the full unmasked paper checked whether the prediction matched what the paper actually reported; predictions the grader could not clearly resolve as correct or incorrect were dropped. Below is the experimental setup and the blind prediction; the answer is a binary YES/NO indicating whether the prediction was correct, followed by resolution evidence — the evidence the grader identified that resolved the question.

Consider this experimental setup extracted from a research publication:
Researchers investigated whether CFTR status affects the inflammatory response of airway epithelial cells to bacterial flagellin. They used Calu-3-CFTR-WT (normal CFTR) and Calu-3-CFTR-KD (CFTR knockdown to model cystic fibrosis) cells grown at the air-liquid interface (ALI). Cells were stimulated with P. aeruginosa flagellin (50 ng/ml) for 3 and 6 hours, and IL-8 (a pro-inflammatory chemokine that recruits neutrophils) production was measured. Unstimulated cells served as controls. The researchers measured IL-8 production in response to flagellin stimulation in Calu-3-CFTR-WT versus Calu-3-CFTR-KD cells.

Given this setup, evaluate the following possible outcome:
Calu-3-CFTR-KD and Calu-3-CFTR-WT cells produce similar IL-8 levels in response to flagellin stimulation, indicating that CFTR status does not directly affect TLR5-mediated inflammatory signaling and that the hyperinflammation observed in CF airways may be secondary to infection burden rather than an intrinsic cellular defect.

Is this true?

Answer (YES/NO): NO